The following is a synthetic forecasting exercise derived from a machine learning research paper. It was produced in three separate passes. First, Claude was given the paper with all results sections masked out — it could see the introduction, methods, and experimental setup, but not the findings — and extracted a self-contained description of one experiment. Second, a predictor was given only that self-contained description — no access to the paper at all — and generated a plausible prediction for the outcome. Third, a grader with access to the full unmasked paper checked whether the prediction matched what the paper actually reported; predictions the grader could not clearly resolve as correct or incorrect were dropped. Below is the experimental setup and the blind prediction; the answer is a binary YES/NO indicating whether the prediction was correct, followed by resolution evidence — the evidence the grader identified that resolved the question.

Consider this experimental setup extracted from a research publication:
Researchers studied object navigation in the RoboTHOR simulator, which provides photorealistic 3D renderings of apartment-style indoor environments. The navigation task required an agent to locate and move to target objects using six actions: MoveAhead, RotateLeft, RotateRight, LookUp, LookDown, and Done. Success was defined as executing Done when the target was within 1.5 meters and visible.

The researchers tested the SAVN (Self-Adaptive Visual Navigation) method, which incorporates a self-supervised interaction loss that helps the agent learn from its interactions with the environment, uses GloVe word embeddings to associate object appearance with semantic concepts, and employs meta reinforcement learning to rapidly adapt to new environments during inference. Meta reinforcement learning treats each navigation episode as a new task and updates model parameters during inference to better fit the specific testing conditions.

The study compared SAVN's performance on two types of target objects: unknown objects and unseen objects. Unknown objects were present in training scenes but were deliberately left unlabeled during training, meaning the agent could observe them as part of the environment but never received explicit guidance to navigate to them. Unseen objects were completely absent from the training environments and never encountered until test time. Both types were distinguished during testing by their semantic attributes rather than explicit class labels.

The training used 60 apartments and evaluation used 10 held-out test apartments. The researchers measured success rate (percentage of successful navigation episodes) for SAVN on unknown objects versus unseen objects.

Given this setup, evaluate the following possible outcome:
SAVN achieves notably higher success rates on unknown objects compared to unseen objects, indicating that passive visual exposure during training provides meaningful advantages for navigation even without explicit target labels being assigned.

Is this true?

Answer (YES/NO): NO